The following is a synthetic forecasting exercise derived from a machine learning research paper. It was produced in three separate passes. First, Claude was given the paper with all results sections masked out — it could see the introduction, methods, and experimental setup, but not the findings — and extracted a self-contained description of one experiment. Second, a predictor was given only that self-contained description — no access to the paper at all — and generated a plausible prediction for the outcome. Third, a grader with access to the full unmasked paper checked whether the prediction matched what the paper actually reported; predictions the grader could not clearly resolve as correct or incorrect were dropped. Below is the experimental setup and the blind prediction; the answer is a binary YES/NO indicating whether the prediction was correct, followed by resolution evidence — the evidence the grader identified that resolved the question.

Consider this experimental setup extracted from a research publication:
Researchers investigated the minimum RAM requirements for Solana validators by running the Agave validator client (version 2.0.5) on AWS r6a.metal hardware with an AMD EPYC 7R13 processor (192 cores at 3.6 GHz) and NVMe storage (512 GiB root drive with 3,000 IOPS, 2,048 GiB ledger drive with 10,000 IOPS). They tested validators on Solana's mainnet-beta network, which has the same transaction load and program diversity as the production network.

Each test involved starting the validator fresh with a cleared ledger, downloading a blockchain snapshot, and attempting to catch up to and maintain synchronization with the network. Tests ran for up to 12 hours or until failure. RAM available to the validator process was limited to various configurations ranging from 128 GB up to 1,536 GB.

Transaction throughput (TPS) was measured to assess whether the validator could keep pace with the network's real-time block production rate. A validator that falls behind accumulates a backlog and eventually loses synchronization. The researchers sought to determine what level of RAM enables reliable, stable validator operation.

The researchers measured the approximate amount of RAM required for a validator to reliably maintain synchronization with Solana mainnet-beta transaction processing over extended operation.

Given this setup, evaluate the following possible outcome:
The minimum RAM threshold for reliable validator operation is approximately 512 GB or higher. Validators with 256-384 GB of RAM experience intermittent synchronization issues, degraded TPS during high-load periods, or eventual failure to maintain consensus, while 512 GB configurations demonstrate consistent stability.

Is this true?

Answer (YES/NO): NO